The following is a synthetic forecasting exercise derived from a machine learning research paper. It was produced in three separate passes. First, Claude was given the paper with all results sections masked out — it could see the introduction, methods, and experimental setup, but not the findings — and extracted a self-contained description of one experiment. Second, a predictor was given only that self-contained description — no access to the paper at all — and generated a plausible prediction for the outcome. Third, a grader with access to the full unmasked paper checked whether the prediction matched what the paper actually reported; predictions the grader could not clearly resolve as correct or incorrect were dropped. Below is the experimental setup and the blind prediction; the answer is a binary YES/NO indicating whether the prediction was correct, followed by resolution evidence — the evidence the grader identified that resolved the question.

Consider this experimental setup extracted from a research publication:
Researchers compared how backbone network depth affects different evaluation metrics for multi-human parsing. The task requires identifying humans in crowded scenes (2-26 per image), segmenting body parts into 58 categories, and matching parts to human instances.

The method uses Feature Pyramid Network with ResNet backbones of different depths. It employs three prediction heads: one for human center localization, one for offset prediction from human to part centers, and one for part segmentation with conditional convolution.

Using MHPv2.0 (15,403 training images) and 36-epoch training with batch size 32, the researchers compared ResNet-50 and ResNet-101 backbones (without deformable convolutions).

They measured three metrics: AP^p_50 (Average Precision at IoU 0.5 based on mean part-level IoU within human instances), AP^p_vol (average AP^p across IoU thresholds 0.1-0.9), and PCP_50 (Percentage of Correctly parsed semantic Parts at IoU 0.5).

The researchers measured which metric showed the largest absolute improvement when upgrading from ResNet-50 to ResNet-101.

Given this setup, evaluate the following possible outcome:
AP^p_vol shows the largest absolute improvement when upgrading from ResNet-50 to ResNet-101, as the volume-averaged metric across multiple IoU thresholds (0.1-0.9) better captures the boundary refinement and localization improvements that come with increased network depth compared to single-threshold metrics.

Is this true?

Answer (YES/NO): NO